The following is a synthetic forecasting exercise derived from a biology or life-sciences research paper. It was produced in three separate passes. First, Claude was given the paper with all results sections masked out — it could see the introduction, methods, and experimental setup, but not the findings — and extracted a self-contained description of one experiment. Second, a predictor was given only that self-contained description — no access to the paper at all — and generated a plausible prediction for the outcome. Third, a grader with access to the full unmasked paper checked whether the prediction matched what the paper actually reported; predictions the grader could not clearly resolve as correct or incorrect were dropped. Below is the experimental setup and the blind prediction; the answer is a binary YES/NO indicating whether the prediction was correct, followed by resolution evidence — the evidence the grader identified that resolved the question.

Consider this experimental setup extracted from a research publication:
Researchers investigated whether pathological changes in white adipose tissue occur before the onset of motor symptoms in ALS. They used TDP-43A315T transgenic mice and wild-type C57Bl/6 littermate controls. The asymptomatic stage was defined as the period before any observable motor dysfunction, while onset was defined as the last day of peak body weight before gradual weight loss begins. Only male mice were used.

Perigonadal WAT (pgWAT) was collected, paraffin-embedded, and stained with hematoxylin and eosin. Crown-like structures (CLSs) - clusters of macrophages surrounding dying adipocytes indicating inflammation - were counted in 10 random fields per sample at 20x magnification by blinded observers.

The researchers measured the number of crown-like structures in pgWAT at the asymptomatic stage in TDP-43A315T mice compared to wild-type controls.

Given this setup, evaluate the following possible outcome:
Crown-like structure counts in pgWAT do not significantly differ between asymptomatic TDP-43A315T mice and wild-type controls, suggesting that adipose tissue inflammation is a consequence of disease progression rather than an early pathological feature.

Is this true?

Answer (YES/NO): NO